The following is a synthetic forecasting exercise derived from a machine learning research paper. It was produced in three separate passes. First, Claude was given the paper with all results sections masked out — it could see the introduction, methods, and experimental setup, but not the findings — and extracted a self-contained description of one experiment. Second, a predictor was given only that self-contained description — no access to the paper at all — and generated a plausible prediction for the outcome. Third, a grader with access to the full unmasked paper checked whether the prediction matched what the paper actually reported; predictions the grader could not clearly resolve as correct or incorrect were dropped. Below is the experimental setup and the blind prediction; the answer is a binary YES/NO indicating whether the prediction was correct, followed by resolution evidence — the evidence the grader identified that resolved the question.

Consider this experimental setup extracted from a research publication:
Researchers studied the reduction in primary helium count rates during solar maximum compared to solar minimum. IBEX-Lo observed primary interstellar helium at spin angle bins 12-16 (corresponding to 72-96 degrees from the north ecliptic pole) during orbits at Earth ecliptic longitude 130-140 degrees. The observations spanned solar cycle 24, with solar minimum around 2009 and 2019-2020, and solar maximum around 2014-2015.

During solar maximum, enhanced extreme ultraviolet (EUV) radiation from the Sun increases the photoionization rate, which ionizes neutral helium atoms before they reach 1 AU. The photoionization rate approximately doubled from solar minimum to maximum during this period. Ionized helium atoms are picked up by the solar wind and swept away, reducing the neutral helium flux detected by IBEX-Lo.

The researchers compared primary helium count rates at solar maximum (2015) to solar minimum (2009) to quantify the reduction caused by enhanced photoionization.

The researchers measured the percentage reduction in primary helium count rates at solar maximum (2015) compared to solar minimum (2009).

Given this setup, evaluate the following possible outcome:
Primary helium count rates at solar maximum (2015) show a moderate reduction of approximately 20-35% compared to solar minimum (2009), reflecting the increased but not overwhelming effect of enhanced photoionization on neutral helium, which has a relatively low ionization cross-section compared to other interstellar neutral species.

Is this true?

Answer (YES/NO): NO